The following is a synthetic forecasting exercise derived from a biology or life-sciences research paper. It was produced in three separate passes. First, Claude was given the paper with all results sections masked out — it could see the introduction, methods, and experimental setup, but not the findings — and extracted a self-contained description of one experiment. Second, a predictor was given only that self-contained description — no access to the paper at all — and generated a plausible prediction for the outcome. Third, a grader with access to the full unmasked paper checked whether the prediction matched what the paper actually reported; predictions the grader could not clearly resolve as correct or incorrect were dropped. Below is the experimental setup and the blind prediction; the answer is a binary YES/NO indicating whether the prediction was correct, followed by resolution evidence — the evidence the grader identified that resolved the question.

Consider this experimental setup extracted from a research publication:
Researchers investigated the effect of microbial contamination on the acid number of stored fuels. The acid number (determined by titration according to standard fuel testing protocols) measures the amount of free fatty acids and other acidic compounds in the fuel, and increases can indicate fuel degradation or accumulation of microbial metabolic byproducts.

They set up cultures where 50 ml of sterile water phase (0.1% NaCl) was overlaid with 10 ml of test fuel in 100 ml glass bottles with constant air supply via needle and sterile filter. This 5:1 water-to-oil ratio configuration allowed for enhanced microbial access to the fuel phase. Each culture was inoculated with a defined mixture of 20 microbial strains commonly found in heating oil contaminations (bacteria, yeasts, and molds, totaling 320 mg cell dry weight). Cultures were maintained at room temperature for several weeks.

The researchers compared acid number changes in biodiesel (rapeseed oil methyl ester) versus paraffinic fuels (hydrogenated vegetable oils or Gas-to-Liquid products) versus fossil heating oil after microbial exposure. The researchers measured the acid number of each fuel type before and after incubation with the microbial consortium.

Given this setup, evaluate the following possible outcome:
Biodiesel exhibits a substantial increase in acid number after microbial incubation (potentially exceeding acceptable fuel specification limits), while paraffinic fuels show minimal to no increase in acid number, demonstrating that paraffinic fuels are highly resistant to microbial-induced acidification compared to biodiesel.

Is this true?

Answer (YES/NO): NO